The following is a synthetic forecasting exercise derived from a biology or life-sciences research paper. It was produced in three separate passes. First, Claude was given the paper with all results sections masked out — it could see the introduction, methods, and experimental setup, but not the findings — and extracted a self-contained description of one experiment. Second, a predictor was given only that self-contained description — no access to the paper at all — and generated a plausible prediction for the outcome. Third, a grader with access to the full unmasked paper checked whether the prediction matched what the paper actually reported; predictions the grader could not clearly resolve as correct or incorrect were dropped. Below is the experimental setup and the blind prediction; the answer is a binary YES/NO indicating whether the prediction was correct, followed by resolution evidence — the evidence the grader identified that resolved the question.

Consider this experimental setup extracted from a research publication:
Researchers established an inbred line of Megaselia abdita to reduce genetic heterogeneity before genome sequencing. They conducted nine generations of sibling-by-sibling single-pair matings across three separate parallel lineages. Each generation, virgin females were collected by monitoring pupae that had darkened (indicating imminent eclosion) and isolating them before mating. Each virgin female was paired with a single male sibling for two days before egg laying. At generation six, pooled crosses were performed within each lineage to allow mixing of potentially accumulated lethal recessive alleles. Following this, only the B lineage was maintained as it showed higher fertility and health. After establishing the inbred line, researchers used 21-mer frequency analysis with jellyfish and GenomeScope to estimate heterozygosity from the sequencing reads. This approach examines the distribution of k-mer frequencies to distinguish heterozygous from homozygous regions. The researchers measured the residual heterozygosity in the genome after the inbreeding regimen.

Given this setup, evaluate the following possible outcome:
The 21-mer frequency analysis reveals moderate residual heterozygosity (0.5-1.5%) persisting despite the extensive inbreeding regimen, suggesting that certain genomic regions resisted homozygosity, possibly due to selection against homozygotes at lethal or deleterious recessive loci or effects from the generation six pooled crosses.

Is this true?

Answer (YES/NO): NO